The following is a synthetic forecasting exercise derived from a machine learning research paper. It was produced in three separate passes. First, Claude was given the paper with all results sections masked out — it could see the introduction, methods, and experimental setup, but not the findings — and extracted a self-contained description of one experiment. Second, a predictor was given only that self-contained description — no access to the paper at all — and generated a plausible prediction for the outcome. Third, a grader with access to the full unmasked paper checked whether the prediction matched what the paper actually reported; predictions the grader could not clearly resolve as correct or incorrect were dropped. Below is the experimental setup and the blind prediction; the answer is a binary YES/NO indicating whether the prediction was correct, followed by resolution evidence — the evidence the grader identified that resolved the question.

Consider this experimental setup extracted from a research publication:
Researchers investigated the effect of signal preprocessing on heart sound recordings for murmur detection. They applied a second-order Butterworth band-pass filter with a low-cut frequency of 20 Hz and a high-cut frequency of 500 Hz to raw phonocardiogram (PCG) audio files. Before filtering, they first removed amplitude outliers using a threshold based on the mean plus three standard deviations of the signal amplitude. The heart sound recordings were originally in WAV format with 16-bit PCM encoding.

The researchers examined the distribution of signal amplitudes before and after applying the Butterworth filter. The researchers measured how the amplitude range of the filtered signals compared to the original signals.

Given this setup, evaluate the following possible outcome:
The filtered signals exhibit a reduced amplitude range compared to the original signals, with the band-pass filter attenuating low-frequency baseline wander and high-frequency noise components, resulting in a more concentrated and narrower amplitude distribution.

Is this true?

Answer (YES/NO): YES